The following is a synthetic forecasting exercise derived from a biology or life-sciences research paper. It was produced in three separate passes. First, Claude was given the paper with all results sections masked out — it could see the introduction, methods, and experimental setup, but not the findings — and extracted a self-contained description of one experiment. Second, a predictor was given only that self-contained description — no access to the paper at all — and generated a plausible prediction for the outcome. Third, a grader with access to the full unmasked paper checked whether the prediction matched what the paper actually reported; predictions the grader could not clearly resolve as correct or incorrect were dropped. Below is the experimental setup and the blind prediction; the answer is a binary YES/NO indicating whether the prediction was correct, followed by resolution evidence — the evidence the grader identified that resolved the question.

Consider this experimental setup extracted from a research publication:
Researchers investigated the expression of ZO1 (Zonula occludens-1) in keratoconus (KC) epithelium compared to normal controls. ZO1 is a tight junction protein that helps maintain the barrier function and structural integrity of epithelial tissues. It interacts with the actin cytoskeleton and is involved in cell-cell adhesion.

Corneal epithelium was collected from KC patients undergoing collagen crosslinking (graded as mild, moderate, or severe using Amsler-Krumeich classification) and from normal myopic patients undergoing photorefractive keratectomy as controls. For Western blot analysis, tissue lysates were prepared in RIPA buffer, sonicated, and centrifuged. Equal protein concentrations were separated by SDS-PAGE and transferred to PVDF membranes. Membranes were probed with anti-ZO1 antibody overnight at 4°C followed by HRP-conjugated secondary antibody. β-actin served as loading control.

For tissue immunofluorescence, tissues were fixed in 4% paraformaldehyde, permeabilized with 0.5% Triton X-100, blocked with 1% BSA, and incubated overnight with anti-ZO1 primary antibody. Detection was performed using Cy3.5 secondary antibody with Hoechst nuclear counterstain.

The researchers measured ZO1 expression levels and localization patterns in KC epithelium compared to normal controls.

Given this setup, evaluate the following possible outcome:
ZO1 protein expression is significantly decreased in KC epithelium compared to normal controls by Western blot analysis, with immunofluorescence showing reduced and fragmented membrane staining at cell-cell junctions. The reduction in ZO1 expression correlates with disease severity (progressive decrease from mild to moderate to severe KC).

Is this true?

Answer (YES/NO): NO